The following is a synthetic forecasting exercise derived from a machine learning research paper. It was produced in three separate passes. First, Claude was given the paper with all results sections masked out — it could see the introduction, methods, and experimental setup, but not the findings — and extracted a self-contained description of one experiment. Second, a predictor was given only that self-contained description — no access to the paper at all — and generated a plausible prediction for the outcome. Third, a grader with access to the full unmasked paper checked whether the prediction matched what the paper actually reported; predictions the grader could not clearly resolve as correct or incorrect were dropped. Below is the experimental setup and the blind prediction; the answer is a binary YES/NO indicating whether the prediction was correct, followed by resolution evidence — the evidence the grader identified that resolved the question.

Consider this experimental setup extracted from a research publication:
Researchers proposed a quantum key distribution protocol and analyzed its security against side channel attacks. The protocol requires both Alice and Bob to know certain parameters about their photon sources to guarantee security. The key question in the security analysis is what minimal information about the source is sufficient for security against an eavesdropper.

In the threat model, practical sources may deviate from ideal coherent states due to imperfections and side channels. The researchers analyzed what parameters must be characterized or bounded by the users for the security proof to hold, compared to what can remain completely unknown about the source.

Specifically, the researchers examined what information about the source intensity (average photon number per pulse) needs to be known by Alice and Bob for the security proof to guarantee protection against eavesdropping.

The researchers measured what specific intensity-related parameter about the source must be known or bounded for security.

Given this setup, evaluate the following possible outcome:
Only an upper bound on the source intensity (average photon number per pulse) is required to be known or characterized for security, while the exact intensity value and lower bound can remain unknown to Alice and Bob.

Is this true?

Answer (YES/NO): YES